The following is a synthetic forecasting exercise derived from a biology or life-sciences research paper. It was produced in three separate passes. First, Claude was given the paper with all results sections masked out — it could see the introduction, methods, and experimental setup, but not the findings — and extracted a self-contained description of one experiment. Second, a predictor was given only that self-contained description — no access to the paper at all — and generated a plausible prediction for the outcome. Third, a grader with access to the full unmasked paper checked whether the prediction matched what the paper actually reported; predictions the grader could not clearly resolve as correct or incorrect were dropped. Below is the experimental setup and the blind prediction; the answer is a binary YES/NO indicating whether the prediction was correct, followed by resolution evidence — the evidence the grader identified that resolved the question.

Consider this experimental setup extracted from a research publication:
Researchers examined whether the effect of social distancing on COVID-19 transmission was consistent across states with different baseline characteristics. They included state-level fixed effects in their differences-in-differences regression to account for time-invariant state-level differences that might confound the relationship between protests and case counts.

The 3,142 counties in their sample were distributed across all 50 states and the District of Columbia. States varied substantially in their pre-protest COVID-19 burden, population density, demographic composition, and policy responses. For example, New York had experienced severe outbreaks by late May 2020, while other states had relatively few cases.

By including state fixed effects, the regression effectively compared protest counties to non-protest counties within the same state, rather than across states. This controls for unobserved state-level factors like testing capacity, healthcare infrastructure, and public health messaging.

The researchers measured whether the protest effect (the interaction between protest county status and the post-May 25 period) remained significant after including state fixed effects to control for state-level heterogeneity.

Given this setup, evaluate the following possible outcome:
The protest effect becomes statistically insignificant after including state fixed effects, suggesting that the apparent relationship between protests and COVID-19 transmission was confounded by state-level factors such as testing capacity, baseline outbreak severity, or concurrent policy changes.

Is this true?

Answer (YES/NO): NO